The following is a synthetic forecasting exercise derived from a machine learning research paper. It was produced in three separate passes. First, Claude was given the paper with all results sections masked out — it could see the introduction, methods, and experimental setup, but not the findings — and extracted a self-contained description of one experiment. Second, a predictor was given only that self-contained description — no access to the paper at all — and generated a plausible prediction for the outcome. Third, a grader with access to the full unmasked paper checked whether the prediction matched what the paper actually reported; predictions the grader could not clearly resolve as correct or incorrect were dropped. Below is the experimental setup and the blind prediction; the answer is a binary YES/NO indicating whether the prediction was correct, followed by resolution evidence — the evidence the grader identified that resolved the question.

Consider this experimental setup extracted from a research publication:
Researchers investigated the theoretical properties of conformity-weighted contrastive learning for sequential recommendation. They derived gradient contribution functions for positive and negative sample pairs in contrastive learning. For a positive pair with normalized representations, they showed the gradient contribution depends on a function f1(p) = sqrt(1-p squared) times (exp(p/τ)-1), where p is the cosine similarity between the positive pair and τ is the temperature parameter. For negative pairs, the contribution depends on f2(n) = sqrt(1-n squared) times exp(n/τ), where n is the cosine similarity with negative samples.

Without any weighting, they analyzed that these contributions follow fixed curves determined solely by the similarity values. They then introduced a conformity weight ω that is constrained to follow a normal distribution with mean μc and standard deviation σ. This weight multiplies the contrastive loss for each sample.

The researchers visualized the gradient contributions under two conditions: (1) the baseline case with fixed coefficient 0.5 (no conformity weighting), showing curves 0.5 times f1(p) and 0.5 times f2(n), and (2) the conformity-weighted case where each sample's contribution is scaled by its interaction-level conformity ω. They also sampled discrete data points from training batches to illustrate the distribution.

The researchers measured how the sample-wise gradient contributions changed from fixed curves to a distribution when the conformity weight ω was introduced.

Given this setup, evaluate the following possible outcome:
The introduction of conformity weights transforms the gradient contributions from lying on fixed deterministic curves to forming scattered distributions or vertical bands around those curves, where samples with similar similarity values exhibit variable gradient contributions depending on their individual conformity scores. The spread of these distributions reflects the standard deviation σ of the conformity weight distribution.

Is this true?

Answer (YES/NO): YES